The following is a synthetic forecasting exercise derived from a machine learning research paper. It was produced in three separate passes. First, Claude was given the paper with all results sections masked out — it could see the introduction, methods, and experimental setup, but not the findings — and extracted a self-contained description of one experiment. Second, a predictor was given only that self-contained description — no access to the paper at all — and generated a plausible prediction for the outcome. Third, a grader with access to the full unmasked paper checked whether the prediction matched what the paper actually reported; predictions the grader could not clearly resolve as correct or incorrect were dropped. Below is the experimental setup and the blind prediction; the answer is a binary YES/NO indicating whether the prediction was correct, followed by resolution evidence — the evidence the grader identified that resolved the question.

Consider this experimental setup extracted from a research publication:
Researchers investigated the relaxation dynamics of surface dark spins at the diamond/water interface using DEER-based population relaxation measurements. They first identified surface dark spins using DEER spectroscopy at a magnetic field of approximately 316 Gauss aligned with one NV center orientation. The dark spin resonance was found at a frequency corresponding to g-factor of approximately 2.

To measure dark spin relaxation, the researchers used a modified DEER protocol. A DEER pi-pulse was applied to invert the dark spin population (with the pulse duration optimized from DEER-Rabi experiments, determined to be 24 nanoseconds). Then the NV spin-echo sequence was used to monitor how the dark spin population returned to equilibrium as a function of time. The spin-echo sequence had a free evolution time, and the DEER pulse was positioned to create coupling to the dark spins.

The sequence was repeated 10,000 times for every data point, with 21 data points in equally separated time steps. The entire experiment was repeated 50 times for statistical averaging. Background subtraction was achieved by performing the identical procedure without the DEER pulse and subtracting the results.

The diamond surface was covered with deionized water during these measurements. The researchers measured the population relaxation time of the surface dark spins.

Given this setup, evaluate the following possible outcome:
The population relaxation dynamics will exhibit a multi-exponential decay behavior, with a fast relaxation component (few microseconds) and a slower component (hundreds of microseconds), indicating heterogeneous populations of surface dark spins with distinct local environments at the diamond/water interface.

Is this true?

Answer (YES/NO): NO